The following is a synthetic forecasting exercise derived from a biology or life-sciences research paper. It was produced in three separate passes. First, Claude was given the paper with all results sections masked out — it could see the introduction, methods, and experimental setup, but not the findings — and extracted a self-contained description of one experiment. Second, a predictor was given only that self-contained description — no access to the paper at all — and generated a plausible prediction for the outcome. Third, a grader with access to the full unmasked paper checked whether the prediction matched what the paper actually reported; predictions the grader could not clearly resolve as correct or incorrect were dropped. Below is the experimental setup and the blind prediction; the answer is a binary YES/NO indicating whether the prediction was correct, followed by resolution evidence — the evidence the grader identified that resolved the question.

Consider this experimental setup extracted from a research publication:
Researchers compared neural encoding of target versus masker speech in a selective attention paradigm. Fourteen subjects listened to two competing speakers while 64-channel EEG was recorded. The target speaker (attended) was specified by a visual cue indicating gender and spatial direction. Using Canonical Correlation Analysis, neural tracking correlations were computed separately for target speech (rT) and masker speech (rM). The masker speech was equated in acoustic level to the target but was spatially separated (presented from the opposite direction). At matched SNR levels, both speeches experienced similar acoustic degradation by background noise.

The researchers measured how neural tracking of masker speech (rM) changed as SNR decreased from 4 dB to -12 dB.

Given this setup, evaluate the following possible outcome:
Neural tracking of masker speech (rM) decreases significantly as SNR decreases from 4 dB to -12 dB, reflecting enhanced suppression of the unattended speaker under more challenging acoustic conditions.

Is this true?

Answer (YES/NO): NO